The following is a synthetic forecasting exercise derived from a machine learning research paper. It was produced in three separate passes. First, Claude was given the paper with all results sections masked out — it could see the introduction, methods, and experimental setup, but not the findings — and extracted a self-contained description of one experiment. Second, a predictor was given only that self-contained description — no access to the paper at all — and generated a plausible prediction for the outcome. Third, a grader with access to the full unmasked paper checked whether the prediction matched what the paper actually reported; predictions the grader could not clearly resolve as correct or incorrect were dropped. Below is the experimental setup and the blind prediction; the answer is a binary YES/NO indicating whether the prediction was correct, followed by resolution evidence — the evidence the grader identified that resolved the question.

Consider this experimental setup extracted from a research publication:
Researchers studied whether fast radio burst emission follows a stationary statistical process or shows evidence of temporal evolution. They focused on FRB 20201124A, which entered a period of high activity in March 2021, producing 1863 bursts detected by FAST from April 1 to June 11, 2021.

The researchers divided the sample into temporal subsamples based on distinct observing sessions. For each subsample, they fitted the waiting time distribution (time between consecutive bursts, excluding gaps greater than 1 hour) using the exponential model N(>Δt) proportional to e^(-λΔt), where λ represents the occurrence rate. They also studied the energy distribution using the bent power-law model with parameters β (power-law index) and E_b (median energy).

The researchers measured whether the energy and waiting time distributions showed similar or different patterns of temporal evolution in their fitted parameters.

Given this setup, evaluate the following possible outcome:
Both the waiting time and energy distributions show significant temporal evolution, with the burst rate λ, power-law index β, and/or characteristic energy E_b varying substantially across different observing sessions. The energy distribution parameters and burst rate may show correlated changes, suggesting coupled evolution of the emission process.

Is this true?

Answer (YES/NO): YES